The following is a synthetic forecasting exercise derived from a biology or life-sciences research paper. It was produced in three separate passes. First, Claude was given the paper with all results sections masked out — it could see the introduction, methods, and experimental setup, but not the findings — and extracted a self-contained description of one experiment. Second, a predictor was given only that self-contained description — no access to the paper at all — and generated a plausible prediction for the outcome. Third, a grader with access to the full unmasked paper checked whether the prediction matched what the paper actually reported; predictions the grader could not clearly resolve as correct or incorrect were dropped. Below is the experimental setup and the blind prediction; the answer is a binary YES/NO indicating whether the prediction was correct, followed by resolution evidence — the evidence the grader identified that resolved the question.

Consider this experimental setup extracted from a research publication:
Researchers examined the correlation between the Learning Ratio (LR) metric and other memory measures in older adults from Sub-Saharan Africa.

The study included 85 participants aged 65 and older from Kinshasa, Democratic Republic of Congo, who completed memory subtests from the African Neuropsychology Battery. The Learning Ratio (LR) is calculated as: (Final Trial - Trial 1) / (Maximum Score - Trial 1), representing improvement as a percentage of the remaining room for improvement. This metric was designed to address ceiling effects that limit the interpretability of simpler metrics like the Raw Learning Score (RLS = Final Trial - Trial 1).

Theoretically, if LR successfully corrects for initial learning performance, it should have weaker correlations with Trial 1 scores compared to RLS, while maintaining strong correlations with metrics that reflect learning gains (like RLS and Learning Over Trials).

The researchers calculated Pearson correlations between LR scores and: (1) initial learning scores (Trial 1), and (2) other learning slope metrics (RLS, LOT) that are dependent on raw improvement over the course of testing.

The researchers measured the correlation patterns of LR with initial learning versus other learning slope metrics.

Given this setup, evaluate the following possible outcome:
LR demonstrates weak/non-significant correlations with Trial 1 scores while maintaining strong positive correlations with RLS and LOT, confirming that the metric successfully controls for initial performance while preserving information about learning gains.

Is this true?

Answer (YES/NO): NO